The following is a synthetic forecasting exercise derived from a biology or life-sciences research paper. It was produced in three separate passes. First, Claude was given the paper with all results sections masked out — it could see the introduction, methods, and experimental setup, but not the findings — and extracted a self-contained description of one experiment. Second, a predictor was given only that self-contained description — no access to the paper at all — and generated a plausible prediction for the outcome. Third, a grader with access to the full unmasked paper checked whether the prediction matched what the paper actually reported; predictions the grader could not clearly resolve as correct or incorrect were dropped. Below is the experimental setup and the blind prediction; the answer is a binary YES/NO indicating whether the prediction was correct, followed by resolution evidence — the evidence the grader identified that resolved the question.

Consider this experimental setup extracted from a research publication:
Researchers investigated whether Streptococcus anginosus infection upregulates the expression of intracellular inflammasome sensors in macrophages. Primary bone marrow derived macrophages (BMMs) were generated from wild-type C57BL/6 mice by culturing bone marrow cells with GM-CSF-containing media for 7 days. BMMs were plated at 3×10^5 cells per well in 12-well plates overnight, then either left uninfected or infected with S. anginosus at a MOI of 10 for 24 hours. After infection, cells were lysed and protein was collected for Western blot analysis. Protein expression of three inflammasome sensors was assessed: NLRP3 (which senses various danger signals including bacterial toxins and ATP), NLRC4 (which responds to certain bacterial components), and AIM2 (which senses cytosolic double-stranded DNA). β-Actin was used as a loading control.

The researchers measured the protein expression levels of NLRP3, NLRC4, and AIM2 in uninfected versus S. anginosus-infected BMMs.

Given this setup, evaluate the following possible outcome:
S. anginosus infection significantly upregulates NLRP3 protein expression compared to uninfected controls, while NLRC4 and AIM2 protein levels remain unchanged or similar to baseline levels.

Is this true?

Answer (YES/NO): NO